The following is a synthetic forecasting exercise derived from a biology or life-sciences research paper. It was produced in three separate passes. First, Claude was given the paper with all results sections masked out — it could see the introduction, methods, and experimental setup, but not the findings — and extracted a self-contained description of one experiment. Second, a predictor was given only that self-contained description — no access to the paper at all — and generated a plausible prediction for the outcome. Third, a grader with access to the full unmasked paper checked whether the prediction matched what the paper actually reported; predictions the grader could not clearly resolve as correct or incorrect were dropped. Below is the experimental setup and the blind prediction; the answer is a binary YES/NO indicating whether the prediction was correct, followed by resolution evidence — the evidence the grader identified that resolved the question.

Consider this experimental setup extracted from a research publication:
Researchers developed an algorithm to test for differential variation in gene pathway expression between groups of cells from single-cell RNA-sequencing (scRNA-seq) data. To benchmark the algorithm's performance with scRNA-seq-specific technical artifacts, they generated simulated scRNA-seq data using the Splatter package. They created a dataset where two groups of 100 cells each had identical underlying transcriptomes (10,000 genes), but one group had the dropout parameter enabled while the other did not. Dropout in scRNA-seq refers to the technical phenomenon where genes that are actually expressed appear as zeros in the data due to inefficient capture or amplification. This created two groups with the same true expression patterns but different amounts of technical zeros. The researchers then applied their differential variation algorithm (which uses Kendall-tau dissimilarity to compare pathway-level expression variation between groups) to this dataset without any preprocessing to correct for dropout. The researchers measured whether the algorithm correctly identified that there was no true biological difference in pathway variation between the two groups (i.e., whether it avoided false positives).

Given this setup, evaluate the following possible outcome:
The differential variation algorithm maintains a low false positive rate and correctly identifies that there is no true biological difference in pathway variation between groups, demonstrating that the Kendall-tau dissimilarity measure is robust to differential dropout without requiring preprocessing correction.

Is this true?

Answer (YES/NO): NO